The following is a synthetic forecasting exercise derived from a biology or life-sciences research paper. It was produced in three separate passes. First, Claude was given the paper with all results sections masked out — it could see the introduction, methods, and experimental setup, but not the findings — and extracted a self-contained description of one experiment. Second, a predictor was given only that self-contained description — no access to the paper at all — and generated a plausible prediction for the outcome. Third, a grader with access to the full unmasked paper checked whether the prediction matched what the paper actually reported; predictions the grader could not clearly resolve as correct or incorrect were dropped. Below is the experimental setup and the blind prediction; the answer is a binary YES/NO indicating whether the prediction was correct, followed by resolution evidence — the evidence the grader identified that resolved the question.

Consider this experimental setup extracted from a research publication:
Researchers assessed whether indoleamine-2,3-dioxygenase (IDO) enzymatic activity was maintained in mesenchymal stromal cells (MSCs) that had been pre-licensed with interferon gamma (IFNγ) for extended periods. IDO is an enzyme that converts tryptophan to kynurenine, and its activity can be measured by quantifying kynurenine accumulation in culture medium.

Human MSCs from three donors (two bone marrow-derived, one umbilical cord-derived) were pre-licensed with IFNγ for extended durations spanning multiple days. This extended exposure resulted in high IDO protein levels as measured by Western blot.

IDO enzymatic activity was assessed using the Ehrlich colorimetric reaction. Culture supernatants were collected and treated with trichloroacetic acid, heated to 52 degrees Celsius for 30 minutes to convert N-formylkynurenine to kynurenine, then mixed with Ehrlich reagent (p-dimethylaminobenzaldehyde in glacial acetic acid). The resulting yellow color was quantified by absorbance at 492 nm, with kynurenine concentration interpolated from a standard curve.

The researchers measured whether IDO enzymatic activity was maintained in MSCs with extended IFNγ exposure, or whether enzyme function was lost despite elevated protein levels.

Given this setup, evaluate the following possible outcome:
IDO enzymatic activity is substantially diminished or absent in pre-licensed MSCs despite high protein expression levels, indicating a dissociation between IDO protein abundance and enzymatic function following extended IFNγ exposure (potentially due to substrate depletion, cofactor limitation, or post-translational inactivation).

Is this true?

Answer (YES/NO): NO